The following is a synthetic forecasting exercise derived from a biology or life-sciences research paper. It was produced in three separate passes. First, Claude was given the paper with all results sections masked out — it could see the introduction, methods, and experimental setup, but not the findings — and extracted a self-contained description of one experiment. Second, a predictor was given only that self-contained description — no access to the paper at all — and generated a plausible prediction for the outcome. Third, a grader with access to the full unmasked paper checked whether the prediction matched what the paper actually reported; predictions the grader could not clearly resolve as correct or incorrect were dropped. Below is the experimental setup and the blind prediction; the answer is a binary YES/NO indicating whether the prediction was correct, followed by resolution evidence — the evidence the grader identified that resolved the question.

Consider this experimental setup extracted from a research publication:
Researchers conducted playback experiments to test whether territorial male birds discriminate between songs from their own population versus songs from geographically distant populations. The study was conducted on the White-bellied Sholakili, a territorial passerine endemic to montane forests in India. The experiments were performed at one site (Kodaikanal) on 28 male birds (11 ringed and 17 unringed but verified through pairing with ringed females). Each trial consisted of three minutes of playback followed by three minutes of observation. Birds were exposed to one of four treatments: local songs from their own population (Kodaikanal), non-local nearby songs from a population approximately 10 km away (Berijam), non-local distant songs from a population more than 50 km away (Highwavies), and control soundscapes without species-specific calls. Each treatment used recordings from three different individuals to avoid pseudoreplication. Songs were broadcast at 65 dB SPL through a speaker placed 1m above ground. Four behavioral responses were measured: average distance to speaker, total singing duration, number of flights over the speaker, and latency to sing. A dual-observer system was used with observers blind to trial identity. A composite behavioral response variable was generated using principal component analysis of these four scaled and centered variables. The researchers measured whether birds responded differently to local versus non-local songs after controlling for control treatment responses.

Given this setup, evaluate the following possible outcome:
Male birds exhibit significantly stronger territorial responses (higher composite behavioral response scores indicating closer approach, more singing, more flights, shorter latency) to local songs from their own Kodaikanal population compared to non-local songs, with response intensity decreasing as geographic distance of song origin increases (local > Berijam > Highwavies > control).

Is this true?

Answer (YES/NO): NO